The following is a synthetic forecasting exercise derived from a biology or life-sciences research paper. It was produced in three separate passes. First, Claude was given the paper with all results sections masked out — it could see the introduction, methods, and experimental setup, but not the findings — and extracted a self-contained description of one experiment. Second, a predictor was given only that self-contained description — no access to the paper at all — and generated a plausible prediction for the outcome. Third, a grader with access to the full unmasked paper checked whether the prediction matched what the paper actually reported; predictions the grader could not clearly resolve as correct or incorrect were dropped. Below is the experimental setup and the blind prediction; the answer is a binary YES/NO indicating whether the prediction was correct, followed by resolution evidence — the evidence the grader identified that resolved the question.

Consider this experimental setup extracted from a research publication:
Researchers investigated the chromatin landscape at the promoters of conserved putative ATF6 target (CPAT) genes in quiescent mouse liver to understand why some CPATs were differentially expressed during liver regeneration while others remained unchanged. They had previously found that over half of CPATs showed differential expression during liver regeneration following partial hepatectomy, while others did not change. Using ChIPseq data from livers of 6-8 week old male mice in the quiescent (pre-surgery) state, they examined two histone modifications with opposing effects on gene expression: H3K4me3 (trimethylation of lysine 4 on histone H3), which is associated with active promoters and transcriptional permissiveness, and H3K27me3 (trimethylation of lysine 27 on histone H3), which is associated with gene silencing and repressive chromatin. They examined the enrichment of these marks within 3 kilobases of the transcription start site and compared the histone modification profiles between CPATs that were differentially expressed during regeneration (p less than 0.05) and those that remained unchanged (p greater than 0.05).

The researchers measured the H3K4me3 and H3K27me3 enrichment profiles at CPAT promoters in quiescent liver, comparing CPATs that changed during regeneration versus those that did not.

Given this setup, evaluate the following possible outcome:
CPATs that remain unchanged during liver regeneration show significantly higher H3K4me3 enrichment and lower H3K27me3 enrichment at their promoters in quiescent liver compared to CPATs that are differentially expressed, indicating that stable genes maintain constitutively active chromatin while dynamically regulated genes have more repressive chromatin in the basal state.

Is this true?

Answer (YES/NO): NO